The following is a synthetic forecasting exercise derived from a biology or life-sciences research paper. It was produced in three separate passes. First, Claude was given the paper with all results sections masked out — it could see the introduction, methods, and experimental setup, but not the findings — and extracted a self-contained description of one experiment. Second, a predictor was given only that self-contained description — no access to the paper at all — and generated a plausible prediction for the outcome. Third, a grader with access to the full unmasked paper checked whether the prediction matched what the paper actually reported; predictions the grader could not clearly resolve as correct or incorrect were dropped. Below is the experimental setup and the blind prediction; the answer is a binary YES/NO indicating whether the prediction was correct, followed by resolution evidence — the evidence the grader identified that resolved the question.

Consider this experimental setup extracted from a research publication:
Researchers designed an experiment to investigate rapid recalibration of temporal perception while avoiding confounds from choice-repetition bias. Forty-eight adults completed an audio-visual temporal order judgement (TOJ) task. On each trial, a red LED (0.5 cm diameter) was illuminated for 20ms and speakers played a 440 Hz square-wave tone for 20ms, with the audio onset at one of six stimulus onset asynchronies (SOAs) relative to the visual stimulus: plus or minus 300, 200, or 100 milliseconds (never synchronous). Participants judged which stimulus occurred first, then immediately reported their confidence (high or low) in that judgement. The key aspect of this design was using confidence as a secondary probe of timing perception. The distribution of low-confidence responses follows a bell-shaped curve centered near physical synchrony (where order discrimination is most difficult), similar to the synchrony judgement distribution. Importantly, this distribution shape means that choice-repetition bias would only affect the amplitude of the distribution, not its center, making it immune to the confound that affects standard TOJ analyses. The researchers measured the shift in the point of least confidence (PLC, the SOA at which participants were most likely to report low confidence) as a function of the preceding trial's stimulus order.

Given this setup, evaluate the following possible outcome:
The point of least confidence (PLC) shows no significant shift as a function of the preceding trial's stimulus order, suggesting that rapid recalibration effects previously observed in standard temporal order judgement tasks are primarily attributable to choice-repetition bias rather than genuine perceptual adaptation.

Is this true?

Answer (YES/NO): NO